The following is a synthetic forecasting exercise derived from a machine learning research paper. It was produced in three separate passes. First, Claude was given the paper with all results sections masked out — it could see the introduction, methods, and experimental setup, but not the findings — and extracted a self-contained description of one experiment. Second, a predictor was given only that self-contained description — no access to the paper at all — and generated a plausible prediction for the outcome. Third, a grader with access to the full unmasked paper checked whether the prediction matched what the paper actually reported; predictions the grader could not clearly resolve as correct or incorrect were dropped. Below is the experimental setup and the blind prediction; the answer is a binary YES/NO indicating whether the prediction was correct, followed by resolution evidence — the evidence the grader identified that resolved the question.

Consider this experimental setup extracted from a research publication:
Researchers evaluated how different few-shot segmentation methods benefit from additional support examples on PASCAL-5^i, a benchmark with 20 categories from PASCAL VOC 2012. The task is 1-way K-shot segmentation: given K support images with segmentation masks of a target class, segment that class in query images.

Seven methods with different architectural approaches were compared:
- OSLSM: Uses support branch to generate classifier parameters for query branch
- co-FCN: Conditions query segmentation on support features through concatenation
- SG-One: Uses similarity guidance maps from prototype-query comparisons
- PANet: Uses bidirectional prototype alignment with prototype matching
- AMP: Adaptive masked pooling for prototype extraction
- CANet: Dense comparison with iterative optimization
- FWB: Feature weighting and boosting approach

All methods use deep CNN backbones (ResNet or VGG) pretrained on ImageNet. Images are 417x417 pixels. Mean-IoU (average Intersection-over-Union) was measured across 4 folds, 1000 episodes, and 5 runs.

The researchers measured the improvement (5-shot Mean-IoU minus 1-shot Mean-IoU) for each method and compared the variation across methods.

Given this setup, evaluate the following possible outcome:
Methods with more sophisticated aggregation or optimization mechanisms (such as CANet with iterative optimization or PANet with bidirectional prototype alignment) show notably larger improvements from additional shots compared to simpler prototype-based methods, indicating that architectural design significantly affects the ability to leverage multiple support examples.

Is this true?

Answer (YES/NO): NO